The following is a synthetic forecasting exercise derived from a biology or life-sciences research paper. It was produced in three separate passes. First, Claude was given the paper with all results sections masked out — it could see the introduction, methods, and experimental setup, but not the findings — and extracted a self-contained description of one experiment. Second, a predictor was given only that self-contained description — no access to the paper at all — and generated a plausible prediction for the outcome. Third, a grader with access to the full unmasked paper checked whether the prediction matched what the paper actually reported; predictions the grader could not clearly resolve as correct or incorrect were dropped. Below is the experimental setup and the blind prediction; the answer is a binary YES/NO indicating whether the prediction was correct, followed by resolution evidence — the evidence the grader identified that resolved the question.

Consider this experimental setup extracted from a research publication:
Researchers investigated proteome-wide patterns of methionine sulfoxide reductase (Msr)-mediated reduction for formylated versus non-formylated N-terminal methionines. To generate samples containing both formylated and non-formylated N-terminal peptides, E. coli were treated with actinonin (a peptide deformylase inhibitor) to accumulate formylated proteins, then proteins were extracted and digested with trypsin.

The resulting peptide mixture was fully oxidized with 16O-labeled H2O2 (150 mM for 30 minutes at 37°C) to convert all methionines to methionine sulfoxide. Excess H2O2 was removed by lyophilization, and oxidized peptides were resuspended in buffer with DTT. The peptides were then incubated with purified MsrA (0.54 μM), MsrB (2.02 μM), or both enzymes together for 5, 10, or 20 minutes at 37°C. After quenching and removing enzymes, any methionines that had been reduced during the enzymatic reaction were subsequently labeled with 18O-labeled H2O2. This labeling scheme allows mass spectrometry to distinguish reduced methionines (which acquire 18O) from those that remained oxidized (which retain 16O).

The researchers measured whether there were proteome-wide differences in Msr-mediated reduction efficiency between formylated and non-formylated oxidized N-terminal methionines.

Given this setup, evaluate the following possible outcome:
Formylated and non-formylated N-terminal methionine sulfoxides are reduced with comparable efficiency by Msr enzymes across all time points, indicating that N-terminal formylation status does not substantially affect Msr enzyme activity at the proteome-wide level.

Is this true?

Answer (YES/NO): NO